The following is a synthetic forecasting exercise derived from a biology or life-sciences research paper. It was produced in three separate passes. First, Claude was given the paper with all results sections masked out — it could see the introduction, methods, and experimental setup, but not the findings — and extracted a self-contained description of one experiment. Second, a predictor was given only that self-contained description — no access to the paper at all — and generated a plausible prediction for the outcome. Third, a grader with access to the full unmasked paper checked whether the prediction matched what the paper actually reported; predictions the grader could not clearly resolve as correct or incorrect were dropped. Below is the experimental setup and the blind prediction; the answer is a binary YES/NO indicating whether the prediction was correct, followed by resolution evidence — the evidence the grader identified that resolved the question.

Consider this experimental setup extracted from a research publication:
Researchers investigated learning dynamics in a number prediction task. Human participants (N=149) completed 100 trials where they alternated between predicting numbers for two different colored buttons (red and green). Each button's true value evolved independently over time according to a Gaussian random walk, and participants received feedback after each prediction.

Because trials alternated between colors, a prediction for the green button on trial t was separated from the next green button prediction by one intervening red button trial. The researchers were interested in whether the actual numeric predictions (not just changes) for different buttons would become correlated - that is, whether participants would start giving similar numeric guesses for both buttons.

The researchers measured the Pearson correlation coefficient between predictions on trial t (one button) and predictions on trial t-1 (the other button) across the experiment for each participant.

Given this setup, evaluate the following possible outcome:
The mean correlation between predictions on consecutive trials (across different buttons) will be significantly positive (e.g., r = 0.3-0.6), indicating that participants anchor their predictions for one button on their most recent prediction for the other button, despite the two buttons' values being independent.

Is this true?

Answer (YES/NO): NO